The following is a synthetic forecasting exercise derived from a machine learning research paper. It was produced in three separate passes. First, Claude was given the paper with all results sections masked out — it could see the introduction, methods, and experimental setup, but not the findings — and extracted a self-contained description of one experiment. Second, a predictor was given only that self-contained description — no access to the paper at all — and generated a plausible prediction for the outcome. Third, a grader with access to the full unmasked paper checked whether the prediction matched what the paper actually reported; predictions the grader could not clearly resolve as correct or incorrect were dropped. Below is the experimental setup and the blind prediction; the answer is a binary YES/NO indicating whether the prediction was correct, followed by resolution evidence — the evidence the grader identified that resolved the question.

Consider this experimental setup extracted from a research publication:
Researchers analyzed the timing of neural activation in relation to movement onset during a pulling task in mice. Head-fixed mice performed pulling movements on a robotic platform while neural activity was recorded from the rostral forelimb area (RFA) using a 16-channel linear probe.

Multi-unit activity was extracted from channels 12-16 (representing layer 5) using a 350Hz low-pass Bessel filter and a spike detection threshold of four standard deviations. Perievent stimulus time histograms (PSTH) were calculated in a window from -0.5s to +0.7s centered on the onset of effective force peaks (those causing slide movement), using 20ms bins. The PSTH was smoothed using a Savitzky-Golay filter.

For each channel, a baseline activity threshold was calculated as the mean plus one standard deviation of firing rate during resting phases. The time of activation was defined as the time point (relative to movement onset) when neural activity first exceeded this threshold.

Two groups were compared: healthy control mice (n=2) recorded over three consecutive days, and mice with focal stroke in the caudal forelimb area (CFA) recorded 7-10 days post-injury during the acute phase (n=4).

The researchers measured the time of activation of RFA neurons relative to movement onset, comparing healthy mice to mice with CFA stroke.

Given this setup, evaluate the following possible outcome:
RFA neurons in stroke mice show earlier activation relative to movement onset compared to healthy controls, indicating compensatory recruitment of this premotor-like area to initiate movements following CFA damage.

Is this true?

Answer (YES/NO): NO